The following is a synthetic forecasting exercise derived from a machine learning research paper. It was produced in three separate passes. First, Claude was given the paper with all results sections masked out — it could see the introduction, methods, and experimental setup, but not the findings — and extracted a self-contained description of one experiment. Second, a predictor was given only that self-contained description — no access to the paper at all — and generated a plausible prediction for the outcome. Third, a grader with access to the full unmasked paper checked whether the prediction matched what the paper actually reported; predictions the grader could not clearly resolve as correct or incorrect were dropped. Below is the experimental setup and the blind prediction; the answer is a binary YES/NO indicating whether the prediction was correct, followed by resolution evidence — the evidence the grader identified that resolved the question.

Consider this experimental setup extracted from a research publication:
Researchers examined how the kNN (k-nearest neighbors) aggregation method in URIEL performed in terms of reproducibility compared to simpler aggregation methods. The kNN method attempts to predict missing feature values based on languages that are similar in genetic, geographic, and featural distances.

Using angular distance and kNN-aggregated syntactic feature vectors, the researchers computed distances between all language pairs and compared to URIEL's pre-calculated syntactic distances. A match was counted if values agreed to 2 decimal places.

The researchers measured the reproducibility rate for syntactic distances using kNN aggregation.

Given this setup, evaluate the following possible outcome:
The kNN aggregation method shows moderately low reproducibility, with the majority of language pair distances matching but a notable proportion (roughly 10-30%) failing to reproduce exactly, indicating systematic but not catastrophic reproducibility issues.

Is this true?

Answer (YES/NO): NO